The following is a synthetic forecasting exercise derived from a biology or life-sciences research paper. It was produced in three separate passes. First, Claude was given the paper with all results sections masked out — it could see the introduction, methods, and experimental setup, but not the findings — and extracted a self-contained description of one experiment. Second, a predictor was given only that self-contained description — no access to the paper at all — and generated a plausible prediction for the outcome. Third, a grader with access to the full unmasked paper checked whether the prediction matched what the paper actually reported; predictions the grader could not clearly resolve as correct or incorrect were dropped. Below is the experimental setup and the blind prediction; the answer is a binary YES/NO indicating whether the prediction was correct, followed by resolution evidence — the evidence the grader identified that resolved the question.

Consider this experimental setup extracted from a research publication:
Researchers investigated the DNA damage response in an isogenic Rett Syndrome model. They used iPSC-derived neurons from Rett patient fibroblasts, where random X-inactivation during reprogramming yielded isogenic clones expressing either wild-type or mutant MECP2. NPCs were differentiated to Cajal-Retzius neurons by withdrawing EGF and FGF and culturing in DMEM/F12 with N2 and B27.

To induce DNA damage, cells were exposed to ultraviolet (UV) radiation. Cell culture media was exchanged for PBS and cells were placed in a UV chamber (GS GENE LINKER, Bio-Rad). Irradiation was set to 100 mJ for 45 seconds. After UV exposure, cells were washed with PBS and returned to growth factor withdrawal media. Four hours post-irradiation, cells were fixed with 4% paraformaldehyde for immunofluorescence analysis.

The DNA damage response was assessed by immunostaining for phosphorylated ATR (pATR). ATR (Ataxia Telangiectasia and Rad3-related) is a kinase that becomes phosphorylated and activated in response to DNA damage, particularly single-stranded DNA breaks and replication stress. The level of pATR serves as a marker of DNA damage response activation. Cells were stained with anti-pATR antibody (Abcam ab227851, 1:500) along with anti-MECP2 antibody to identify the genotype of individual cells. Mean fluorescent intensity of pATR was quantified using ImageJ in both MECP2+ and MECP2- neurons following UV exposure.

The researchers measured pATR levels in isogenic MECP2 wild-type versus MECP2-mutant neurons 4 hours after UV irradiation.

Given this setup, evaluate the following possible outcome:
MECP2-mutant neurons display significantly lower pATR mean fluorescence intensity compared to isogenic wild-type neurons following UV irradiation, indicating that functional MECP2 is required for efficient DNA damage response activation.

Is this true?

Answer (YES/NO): NO